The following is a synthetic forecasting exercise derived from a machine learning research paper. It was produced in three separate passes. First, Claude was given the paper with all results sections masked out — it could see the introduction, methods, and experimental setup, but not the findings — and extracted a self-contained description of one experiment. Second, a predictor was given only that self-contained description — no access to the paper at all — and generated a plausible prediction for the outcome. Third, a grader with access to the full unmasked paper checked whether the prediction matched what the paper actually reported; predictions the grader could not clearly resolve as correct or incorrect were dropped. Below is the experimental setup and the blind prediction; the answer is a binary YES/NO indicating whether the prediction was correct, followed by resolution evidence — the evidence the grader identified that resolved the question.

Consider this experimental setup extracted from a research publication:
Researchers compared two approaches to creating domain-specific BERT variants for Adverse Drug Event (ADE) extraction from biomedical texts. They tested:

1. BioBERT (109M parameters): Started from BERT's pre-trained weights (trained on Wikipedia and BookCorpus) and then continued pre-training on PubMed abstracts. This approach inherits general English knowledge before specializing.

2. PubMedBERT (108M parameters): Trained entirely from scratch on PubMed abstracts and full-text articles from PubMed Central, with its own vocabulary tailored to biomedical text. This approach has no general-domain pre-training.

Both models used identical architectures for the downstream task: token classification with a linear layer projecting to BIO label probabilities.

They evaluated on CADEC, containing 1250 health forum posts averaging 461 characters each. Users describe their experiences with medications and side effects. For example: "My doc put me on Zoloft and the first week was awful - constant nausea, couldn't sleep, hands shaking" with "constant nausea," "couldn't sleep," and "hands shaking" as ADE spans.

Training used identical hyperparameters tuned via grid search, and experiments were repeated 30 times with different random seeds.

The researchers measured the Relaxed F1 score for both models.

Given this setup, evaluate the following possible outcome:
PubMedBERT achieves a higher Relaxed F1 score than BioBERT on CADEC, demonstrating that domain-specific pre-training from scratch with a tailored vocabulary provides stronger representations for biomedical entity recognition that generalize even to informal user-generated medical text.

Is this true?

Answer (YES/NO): YES